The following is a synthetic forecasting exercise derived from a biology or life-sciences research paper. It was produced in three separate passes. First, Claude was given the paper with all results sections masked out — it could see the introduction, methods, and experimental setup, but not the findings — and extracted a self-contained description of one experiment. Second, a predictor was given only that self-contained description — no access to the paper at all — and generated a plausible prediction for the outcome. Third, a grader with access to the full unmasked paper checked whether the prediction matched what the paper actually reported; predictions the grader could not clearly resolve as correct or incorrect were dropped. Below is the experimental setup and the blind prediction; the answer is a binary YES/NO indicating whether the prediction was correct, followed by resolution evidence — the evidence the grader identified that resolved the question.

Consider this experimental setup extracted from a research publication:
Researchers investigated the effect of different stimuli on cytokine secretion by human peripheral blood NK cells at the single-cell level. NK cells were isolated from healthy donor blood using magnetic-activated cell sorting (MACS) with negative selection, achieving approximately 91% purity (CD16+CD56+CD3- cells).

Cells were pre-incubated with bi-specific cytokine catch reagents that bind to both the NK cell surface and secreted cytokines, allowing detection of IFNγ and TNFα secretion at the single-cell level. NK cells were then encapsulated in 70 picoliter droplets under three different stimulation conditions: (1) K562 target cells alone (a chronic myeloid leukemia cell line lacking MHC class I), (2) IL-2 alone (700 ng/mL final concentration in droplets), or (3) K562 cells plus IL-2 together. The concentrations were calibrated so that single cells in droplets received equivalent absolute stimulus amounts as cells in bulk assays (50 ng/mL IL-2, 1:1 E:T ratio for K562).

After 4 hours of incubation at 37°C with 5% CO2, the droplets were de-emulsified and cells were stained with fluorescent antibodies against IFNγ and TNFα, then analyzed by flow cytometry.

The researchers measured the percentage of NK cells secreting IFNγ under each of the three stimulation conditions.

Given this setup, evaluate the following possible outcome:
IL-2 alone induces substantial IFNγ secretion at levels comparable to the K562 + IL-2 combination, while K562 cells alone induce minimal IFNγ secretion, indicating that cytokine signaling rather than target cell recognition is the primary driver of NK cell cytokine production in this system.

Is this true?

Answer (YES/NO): NO